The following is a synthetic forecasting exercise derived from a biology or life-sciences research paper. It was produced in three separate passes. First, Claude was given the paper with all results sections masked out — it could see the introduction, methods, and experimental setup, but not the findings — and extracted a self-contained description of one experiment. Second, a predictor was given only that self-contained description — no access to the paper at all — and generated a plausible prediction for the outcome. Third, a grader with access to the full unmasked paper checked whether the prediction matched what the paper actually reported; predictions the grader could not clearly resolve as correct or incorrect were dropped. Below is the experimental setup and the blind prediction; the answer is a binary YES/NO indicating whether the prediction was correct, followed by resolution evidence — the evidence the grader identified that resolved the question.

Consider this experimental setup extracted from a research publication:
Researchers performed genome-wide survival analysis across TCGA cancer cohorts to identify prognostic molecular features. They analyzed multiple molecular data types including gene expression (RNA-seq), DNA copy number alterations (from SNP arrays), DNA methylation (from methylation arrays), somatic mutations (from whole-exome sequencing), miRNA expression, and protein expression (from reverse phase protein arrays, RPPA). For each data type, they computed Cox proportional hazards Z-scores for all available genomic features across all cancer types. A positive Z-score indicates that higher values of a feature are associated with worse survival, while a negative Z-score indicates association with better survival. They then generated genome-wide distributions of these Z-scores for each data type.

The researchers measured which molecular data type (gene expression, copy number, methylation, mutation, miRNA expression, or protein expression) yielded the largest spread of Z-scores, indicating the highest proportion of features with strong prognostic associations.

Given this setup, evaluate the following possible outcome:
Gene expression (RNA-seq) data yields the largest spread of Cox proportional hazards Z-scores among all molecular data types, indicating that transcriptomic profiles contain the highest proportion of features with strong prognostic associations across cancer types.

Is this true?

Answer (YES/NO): NO